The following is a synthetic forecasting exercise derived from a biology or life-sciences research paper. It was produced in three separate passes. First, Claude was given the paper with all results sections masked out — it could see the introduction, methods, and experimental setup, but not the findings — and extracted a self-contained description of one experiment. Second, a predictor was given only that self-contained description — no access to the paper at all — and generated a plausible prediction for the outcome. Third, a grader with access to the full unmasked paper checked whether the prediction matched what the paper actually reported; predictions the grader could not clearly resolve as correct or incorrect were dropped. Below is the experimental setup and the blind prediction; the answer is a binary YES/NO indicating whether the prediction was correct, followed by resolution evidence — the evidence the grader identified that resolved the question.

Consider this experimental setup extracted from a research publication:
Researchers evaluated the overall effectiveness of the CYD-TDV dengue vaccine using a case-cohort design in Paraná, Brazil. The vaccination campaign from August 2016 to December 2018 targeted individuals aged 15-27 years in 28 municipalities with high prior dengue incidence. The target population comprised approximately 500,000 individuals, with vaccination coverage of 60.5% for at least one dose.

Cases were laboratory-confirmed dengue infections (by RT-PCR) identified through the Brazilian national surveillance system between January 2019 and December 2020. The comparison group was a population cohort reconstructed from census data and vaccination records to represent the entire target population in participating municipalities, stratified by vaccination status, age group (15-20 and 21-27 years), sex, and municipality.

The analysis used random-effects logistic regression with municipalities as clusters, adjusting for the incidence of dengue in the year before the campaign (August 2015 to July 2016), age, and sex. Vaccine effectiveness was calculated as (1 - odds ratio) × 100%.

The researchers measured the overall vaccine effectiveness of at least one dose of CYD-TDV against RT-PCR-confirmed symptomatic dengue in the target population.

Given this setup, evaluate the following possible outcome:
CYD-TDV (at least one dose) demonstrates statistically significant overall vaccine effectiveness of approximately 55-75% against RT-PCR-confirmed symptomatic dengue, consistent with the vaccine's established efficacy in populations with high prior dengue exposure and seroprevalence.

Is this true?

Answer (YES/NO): NO